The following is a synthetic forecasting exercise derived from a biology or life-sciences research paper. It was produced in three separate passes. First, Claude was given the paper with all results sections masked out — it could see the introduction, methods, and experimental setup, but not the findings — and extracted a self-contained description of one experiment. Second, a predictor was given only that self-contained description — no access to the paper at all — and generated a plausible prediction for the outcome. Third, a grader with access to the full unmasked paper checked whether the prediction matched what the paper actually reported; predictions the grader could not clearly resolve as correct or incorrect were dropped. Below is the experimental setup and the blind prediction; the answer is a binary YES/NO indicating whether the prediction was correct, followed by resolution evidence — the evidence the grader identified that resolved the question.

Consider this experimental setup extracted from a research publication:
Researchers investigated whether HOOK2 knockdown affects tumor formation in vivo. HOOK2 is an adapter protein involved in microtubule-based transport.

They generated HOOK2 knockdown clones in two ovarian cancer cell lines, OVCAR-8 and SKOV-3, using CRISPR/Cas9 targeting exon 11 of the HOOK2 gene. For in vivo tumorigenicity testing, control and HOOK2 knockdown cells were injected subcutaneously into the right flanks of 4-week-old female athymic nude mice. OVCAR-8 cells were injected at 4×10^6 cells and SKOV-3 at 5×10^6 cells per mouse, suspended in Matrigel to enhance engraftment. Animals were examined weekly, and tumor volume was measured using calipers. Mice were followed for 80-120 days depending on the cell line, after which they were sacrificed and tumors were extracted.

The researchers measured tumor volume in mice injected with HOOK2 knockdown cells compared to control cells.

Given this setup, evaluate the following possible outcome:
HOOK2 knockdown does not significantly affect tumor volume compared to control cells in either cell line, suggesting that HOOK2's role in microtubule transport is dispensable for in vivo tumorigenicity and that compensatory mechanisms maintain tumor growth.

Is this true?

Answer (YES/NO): NO